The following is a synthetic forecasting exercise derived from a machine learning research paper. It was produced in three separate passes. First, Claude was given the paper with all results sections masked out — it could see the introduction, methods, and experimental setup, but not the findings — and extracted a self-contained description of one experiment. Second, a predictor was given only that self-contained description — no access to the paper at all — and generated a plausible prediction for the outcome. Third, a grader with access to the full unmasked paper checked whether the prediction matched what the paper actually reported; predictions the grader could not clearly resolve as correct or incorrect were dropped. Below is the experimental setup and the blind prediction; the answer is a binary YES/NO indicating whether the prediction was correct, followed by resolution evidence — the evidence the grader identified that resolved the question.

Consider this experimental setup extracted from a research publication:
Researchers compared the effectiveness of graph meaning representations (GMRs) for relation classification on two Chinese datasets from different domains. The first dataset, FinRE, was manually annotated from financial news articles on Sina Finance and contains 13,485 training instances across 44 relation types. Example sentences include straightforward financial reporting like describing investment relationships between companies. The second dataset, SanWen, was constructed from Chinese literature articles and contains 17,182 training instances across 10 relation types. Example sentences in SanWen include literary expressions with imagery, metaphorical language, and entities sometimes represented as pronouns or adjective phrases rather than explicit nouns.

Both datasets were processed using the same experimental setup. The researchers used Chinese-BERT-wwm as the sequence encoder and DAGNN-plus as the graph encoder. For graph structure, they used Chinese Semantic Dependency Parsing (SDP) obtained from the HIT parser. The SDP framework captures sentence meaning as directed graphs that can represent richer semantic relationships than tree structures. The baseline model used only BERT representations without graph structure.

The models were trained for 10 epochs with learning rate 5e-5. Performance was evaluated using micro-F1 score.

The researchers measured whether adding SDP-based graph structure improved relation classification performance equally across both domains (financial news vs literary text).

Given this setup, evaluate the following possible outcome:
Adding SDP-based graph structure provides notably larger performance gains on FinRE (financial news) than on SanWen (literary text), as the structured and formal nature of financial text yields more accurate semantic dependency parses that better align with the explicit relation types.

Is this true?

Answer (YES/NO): YES